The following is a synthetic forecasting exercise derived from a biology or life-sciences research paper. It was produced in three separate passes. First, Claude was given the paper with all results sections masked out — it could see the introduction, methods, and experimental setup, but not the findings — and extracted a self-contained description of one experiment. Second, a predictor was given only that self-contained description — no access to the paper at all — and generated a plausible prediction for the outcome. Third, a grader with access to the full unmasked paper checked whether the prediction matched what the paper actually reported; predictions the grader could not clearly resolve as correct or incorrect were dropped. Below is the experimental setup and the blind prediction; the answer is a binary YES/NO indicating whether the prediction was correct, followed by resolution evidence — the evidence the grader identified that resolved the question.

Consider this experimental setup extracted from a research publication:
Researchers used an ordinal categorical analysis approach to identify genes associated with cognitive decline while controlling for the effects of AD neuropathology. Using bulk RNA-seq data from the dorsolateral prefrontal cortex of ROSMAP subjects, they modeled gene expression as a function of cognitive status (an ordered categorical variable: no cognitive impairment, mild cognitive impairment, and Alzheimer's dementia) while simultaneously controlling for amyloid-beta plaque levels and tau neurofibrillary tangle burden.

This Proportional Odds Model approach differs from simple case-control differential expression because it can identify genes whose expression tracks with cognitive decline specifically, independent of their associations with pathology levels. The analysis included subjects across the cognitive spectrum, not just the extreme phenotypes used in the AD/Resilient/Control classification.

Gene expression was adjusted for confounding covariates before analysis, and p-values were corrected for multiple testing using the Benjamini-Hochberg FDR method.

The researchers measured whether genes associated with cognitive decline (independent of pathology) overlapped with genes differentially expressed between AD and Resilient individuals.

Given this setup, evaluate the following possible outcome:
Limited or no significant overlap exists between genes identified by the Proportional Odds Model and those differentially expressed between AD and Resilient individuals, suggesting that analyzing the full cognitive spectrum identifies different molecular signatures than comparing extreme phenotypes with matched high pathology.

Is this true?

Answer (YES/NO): NO